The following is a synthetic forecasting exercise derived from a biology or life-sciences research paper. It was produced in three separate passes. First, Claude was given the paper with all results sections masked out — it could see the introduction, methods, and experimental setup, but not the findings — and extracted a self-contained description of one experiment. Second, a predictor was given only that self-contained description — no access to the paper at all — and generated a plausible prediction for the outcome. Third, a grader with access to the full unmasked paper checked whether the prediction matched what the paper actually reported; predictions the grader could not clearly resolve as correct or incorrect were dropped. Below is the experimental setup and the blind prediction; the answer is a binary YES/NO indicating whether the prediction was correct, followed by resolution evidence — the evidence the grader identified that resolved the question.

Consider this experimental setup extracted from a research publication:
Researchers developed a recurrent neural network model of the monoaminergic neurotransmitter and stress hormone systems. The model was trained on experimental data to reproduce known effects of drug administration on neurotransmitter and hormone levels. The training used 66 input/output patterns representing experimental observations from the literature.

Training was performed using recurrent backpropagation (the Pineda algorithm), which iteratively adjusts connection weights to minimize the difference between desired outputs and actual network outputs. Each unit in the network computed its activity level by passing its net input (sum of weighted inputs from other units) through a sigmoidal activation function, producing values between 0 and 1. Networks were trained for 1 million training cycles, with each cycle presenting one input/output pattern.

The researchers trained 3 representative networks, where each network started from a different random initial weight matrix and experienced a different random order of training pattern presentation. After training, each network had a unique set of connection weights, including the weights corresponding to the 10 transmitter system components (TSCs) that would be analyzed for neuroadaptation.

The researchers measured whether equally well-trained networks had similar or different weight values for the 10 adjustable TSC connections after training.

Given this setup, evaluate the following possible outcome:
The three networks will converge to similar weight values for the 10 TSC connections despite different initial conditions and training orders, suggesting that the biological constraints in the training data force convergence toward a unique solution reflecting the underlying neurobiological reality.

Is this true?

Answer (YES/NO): NO